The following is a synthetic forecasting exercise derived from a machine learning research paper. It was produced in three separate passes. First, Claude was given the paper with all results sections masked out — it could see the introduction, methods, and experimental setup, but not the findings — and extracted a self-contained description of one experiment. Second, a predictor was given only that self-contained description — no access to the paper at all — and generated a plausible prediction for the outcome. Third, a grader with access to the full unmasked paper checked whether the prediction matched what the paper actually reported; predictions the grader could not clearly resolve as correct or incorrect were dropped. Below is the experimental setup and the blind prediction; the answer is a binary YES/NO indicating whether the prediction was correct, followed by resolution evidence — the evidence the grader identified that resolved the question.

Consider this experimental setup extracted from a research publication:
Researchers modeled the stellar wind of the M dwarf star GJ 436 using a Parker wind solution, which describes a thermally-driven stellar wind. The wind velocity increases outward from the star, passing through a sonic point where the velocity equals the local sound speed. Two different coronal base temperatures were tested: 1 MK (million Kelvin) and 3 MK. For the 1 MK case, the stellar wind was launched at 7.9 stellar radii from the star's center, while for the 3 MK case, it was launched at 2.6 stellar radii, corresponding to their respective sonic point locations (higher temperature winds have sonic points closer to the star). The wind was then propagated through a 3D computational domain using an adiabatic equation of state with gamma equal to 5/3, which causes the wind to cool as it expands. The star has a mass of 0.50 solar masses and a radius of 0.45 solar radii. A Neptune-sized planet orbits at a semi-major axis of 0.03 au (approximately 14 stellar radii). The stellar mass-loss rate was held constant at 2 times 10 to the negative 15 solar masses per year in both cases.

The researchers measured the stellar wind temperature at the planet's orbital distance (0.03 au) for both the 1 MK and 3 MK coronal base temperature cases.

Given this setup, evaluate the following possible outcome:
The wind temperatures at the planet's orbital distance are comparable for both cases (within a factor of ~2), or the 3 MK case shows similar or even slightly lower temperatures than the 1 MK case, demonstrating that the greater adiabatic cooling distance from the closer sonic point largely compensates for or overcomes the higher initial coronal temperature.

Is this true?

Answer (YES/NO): YES